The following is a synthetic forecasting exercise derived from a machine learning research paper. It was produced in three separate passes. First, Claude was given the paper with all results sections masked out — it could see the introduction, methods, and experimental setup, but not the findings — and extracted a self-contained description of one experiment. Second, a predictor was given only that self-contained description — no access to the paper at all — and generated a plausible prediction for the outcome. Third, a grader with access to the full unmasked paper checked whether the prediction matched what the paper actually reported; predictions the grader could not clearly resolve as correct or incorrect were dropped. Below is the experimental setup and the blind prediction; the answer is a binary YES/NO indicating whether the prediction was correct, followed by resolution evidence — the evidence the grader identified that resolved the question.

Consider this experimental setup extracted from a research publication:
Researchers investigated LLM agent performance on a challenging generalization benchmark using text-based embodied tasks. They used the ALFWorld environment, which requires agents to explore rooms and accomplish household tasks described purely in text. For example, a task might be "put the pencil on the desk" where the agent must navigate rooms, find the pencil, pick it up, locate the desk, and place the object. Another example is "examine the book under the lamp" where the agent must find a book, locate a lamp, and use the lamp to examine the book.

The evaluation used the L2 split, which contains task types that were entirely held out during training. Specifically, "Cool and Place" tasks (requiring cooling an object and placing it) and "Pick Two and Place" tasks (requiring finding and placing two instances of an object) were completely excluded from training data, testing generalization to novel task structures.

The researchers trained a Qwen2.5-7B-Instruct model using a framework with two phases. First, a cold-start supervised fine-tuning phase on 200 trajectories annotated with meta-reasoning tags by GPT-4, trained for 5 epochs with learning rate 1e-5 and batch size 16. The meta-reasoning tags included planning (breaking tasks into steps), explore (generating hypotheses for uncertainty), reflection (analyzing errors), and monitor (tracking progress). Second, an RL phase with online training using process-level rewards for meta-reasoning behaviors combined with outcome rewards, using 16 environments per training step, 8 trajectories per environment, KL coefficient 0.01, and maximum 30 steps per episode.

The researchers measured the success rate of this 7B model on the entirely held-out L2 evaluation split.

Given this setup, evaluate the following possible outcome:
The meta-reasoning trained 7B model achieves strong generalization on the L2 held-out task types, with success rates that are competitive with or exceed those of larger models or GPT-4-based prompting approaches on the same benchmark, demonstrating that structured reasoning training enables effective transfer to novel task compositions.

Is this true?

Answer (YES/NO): YES